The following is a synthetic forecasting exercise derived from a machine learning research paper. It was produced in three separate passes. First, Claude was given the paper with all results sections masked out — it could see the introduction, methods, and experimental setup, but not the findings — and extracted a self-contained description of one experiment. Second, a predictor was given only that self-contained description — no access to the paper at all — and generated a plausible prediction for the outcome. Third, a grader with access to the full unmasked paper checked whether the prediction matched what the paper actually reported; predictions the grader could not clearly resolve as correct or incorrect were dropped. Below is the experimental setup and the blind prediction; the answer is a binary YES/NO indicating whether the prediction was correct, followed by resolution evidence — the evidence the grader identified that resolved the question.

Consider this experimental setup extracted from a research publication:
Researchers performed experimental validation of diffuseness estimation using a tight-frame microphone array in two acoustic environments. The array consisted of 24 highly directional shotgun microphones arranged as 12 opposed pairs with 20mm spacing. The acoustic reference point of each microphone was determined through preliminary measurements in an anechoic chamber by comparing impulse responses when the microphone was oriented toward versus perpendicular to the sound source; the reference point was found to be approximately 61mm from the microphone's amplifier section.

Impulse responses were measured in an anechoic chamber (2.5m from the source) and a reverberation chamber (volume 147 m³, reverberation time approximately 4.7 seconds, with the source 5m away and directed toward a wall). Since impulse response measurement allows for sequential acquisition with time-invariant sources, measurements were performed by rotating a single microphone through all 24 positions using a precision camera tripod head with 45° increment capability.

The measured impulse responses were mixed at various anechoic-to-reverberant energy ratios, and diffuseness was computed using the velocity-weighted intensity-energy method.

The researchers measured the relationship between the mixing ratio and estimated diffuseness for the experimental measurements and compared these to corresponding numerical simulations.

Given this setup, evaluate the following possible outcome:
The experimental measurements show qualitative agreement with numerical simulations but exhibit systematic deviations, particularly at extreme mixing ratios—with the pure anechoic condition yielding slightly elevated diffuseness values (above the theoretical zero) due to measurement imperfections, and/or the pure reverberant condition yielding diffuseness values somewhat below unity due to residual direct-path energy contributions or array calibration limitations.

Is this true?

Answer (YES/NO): YES